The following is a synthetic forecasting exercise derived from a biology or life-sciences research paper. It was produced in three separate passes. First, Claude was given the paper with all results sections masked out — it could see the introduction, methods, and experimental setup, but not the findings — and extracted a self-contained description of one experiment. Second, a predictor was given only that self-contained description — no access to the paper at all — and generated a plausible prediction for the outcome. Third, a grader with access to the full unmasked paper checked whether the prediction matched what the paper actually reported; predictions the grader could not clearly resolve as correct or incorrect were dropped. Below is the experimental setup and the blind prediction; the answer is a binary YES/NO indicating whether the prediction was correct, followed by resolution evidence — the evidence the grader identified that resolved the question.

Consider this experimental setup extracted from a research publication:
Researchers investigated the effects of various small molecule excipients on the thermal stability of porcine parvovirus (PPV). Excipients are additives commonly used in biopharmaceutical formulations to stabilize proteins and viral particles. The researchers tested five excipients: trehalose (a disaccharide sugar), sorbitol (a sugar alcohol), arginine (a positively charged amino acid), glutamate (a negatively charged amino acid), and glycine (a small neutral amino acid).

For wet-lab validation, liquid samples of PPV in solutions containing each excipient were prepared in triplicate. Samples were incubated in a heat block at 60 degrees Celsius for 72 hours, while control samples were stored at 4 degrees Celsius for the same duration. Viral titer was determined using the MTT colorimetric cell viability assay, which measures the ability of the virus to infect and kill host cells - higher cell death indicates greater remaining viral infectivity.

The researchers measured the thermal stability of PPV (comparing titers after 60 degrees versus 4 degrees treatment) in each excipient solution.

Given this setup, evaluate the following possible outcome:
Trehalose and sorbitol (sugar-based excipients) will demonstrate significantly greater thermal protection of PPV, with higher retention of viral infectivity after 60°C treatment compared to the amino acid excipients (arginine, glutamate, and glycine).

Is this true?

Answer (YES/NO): YES